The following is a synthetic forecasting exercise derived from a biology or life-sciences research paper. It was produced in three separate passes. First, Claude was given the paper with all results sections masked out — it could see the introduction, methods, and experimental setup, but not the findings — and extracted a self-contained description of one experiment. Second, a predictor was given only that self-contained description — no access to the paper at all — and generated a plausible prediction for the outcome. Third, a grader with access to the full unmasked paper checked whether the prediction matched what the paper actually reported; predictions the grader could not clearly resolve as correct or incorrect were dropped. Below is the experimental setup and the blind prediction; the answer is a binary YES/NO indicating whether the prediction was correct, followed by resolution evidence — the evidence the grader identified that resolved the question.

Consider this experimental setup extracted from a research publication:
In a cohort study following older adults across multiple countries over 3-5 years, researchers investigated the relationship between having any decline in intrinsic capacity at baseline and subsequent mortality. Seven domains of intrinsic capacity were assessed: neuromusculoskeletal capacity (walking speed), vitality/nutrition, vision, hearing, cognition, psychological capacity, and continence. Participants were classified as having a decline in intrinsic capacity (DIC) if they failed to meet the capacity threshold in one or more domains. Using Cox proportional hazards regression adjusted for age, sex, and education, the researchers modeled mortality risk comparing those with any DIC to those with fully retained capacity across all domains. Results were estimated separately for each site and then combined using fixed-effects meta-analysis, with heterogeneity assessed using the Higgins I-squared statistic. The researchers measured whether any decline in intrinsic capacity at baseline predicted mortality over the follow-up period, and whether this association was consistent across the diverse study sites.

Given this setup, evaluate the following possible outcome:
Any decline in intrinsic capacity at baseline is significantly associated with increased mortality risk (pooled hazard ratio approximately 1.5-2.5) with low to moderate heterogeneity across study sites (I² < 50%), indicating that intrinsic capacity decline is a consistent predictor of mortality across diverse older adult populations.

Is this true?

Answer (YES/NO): YES